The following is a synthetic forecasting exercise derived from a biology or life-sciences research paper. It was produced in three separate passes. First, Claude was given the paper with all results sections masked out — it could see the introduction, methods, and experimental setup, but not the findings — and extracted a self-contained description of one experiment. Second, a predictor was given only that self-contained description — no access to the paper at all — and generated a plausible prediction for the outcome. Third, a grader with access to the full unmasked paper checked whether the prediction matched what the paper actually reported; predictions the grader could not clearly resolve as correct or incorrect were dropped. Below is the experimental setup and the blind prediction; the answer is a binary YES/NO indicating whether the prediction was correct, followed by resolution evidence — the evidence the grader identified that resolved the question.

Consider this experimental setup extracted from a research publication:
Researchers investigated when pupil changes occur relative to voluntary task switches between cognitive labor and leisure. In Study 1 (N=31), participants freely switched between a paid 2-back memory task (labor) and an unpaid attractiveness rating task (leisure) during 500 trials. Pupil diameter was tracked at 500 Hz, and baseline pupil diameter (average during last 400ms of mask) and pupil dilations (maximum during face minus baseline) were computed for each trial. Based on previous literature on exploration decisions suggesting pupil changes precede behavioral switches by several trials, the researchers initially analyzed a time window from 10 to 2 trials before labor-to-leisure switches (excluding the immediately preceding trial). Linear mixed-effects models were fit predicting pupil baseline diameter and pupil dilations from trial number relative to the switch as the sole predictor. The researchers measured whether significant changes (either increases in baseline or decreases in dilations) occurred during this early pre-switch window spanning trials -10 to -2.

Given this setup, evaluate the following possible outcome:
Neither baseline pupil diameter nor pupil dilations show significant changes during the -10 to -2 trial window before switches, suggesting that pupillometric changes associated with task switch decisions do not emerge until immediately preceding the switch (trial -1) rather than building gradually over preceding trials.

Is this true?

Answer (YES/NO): YES